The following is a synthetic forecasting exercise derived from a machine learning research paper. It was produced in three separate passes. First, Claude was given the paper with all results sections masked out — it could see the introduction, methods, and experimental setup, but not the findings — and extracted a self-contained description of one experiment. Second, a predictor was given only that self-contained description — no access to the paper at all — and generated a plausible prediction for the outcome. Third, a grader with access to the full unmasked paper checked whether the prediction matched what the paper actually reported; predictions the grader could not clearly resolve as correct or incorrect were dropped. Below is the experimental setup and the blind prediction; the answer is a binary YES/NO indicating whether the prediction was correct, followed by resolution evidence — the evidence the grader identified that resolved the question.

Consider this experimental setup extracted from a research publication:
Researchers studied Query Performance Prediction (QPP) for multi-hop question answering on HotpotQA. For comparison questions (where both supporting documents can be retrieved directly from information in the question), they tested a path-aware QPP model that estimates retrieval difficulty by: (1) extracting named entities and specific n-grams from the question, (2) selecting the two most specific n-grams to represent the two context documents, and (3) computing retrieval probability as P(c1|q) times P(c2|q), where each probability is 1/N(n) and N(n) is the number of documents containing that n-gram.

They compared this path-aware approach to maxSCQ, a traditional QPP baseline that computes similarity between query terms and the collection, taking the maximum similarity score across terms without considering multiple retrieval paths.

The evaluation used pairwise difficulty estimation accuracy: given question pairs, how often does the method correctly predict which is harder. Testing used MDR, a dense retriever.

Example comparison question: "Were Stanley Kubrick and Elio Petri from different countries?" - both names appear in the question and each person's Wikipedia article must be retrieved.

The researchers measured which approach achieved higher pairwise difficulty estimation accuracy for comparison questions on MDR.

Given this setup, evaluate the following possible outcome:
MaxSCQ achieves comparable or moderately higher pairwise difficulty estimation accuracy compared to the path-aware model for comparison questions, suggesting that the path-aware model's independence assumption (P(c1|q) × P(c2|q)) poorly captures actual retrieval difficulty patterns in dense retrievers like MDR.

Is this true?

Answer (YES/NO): YES